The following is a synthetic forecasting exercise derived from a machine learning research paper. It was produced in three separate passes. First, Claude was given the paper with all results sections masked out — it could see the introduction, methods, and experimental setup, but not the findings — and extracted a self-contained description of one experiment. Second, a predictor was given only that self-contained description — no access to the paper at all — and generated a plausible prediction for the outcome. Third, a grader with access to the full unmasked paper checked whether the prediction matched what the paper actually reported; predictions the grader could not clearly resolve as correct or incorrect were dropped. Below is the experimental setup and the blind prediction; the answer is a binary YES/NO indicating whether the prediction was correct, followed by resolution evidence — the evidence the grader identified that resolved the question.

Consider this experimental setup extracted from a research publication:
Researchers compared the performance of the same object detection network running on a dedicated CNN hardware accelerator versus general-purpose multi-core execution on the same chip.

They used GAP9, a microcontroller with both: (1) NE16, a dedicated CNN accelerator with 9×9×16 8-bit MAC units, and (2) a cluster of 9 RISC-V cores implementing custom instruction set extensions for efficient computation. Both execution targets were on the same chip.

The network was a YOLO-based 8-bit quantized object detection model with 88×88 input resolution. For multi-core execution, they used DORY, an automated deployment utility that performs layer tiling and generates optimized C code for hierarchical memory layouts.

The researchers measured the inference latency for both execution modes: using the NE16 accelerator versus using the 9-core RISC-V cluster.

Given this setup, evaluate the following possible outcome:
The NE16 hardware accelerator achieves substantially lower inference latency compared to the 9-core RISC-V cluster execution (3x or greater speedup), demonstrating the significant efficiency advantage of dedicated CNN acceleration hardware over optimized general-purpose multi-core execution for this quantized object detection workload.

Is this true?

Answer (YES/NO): YES